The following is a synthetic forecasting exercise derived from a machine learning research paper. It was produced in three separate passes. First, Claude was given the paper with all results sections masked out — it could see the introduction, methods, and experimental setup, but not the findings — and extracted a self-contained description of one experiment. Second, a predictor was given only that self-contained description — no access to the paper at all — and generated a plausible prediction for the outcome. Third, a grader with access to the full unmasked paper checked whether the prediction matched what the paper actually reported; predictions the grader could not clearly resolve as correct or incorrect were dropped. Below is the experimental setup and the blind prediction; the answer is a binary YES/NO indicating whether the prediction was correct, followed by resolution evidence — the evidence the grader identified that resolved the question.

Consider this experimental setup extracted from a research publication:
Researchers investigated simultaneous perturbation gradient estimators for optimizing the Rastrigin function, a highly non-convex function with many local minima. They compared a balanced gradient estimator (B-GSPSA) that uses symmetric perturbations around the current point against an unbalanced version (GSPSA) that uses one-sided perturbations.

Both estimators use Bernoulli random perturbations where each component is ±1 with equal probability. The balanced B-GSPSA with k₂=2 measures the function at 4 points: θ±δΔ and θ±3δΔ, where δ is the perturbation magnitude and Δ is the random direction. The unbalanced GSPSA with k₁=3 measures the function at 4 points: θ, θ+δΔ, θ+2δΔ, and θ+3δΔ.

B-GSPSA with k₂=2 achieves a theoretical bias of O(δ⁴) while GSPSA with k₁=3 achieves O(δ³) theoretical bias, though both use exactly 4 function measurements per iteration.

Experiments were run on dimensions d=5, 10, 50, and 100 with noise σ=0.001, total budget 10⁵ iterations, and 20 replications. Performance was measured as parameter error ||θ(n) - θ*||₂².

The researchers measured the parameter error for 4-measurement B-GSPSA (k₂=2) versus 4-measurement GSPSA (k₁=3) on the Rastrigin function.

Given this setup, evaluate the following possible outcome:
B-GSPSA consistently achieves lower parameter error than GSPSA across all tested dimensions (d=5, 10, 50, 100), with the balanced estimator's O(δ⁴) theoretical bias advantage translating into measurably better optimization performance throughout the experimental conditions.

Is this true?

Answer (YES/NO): YES